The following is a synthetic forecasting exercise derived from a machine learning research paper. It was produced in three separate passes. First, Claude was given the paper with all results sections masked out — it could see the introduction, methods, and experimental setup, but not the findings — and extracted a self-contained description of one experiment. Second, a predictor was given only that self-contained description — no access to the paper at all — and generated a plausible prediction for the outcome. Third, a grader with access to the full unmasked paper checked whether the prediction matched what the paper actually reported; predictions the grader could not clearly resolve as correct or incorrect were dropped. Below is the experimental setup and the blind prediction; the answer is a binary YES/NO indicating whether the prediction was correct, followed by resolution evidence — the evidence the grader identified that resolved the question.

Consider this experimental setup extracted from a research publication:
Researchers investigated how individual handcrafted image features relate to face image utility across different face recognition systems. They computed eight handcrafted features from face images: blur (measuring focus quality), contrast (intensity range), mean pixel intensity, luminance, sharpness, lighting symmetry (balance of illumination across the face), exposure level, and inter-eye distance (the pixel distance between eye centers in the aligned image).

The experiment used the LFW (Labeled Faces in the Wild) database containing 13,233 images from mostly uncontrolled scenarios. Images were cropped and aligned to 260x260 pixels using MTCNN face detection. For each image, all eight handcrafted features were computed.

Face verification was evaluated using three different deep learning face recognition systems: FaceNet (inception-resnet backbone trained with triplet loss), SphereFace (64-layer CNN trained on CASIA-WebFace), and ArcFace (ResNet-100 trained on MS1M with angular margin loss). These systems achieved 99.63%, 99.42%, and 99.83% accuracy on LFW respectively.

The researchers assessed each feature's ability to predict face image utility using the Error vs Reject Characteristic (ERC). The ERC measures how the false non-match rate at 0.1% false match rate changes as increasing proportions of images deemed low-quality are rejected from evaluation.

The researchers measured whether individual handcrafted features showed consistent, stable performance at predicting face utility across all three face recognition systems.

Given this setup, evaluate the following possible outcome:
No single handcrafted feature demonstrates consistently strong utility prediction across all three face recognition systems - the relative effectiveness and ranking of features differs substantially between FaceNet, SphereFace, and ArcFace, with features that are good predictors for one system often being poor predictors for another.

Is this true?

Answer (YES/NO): NO